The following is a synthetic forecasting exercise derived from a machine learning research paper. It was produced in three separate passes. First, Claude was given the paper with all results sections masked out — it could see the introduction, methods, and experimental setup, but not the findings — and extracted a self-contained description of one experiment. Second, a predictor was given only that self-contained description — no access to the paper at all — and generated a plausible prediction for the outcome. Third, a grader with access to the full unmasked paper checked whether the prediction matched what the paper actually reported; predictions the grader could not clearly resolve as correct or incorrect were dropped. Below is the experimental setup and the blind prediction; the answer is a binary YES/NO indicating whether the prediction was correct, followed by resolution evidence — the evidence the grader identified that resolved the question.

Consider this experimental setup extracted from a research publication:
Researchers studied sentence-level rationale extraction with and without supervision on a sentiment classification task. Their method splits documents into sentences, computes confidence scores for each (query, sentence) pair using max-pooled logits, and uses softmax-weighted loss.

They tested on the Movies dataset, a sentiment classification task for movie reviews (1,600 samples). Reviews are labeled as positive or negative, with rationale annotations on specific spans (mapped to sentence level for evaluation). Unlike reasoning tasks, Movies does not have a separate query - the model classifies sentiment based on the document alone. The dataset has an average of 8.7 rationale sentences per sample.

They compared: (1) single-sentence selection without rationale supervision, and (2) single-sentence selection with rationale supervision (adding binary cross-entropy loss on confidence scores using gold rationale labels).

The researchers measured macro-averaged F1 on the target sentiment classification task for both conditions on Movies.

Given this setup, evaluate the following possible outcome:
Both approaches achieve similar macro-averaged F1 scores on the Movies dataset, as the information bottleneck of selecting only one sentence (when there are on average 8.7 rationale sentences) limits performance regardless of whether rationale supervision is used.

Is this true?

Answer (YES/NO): NO